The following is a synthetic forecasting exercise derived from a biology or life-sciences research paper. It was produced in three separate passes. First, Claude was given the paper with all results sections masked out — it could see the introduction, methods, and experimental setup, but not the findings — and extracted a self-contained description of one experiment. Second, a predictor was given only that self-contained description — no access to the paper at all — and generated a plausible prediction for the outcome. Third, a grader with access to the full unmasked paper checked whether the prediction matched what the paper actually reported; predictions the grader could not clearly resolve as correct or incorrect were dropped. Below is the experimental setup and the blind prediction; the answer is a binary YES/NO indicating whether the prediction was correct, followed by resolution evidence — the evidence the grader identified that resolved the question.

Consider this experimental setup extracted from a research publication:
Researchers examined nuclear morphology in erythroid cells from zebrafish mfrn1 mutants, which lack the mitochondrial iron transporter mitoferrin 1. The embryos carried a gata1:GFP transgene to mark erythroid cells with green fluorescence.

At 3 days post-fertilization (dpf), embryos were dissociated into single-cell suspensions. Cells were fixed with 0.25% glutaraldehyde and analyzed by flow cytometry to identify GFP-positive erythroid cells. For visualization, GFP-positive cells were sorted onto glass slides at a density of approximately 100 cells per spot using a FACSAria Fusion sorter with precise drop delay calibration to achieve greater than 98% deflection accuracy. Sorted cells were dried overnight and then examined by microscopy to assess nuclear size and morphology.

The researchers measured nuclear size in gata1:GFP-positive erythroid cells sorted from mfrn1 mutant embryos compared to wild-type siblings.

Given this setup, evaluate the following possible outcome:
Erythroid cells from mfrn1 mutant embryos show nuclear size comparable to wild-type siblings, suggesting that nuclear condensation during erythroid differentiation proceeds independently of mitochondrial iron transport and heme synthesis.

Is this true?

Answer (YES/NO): NO